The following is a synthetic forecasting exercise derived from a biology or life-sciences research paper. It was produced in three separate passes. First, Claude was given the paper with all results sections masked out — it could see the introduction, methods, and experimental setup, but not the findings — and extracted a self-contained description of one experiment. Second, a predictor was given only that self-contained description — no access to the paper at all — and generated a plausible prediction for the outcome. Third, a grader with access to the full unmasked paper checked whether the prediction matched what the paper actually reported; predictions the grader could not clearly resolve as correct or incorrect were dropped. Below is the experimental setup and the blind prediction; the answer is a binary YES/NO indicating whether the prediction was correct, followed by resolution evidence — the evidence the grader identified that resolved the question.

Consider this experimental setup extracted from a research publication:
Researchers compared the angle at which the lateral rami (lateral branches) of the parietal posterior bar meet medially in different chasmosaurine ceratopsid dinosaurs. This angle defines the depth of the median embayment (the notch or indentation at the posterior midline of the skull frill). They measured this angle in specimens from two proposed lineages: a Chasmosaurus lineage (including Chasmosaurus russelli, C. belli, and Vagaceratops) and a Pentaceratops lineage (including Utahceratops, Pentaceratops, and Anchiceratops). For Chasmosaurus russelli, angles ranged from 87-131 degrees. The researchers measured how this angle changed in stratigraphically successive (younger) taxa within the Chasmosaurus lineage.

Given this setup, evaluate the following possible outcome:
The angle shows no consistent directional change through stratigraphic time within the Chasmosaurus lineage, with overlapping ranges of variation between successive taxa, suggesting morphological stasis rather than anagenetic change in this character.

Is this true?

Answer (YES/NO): NO